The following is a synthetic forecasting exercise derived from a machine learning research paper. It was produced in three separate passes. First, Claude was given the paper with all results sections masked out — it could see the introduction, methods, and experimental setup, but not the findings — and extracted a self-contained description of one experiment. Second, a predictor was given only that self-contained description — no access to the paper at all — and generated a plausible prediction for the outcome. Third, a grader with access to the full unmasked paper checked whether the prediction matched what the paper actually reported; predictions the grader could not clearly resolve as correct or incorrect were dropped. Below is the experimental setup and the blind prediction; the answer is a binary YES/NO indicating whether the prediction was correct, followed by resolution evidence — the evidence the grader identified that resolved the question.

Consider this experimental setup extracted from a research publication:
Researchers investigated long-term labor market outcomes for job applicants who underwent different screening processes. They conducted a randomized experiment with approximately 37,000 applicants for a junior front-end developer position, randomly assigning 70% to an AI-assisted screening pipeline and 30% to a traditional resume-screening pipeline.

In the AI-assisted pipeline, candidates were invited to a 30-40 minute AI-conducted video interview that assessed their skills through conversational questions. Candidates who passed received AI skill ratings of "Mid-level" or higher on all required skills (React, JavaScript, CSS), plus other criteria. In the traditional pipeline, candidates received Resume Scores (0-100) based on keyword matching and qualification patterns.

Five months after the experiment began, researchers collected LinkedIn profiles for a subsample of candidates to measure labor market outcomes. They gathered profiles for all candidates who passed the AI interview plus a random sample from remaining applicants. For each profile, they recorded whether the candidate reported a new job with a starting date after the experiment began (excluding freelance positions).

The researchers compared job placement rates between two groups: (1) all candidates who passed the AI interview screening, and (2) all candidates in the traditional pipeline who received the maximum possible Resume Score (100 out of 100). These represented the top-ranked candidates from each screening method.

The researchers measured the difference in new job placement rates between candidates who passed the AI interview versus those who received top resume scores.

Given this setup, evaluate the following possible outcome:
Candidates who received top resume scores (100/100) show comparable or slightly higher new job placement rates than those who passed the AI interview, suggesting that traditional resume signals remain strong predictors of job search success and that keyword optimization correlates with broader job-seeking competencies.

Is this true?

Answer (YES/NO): NO